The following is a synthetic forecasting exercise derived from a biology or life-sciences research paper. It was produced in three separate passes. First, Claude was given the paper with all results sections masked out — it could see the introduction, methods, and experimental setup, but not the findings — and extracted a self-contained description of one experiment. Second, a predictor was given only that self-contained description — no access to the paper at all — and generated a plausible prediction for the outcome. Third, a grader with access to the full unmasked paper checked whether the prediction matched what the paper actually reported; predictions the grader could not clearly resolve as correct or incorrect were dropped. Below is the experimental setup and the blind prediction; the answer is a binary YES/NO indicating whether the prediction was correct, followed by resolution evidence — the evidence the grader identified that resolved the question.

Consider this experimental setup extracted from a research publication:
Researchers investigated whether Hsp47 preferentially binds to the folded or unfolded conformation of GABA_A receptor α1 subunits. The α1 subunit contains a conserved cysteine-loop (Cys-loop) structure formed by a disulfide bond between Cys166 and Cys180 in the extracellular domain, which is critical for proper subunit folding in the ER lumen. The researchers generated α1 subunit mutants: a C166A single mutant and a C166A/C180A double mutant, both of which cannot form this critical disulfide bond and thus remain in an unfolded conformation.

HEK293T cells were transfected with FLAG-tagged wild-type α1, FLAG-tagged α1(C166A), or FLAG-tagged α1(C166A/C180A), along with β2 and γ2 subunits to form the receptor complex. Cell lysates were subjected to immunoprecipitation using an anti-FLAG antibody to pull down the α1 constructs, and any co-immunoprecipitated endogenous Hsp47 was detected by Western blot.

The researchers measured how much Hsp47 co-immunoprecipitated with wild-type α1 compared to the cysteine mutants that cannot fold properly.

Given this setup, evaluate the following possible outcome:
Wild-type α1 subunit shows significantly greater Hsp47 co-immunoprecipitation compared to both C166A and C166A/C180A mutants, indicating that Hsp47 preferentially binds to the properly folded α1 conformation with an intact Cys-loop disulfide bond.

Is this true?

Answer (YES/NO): YES